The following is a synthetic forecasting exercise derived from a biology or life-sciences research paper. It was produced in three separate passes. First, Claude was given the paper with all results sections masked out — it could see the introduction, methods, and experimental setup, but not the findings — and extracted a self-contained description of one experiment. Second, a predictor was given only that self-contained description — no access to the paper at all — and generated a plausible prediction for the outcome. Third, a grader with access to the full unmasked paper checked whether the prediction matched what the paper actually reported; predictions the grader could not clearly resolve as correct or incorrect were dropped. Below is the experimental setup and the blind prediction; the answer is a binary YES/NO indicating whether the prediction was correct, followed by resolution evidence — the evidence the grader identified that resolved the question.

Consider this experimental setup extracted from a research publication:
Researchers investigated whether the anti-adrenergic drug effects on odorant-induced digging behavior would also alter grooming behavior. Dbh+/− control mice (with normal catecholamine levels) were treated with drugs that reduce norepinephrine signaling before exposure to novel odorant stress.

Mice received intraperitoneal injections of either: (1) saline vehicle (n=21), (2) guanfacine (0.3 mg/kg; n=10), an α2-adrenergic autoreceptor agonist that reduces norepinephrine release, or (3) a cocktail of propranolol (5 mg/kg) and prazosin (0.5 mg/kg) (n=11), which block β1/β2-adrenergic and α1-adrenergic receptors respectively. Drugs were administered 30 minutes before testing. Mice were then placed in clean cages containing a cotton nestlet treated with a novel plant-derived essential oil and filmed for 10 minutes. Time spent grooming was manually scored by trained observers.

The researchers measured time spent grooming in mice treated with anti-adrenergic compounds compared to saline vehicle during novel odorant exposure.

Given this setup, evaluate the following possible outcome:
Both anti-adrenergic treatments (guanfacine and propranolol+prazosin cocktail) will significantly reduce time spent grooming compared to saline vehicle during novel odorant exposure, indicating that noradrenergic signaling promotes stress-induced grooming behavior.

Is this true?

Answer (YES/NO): NO